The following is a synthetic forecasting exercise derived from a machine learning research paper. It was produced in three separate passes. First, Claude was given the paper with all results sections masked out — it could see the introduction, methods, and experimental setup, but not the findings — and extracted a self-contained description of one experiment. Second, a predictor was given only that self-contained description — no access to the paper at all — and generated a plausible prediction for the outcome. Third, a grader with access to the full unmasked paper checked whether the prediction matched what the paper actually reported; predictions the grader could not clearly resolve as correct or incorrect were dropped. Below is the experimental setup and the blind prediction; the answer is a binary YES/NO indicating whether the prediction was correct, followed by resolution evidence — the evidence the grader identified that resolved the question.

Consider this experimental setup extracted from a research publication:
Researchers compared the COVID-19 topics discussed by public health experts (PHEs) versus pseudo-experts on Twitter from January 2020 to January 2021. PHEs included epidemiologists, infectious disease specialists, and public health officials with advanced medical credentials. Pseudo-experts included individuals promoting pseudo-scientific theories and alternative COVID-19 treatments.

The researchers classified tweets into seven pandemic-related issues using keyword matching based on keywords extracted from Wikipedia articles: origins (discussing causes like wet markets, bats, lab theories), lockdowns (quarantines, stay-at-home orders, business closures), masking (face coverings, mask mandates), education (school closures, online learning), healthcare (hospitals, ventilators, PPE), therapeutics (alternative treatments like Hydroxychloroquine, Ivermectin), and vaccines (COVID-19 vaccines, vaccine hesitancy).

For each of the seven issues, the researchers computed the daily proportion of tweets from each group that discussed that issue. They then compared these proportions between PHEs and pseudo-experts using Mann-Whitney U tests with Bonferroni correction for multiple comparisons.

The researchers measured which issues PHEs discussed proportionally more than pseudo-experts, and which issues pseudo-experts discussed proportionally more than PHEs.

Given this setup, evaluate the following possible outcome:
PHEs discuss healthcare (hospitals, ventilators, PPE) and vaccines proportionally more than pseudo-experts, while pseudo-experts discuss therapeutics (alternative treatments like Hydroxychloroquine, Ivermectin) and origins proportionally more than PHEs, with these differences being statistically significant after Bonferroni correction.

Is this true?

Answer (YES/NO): NO